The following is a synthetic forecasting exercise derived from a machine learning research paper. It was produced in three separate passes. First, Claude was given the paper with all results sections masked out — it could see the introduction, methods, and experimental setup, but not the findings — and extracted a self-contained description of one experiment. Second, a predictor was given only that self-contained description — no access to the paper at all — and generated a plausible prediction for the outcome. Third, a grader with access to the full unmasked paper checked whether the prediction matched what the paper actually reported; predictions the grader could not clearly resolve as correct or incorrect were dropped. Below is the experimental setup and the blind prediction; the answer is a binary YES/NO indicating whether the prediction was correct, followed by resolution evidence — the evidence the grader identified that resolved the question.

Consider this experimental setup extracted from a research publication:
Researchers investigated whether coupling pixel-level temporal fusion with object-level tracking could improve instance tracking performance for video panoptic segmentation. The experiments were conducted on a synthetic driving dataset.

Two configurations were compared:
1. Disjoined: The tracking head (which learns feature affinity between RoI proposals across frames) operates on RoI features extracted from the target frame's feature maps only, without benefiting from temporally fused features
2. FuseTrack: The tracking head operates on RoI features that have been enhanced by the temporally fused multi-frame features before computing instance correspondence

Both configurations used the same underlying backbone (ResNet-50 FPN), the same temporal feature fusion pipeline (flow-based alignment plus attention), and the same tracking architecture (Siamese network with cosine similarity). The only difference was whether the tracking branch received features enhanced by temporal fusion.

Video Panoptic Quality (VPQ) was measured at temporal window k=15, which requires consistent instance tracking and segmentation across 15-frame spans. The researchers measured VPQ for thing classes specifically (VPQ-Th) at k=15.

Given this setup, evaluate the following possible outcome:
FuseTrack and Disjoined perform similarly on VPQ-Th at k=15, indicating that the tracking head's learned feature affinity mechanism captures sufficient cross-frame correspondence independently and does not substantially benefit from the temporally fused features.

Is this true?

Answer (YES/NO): NO